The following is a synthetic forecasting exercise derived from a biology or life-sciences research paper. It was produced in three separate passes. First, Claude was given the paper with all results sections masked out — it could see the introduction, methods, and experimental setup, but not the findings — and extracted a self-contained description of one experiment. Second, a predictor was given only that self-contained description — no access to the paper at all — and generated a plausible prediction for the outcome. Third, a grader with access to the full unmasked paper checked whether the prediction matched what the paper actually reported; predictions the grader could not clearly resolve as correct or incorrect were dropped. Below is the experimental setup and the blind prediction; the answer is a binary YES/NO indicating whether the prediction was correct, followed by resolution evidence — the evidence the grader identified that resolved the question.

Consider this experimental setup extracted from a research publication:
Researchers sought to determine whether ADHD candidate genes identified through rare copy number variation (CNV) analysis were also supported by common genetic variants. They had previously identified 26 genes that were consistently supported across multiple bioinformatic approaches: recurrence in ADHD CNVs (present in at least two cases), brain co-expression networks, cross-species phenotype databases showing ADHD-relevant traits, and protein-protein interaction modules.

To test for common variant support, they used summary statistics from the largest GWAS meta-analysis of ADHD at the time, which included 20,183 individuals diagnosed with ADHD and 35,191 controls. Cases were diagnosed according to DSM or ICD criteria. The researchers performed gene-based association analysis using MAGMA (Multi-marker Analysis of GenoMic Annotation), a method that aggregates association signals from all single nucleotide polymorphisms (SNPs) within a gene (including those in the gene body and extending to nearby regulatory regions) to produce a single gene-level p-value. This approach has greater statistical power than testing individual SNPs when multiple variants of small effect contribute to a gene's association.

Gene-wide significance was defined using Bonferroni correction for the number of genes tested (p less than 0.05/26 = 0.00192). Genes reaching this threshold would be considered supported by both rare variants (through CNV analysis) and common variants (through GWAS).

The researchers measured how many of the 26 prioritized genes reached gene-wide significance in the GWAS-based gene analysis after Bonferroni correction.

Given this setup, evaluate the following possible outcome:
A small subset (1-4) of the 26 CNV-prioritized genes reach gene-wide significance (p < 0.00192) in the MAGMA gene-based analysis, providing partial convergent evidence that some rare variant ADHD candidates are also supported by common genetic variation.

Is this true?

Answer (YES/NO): YES